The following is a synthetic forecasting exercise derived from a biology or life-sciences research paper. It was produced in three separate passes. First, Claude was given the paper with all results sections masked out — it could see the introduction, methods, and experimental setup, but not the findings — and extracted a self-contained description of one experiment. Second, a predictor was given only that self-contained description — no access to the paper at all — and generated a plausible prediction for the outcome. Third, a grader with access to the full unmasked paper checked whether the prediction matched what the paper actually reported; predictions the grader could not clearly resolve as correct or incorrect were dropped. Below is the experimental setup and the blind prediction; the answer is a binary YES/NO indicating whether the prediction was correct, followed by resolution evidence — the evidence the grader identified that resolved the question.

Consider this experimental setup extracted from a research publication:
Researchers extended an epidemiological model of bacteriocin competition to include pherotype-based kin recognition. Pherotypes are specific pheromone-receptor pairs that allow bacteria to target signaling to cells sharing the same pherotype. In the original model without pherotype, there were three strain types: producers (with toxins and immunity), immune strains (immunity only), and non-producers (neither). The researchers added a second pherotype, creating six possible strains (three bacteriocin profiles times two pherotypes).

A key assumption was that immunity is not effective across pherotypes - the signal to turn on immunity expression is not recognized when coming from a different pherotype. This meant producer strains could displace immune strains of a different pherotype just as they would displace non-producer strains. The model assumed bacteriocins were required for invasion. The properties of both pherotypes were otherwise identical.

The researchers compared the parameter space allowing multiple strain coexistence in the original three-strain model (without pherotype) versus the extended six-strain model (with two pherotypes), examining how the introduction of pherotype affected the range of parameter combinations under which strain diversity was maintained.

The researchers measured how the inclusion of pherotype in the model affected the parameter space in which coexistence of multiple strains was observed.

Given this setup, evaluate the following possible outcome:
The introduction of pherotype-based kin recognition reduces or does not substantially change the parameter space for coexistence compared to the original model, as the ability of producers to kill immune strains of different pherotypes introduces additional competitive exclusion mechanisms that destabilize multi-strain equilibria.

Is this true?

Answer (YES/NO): YES